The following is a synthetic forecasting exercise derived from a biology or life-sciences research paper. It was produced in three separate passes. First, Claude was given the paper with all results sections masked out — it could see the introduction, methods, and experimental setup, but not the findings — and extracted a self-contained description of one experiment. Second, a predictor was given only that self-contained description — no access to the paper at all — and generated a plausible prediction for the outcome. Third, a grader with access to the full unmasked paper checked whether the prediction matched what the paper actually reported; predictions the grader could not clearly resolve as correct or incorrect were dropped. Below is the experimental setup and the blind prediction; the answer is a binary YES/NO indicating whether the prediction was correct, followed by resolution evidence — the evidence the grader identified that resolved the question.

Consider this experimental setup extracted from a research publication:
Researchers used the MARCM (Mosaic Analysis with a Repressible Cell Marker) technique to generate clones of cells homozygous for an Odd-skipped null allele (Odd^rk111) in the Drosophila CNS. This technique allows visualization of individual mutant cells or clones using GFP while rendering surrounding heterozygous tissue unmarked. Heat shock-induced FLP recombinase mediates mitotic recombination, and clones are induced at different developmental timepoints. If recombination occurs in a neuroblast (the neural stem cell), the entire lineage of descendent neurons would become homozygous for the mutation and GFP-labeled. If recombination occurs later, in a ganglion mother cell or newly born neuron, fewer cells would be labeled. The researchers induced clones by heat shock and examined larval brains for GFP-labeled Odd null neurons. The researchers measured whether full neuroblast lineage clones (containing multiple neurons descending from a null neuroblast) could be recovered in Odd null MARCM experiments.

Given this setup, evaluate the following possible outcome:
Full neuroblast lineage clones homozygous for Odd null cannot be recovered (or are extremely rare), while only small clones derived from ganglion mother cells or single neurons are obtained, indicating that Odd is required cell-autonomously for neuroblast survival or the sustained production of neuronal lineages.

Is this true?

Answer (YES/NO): YES